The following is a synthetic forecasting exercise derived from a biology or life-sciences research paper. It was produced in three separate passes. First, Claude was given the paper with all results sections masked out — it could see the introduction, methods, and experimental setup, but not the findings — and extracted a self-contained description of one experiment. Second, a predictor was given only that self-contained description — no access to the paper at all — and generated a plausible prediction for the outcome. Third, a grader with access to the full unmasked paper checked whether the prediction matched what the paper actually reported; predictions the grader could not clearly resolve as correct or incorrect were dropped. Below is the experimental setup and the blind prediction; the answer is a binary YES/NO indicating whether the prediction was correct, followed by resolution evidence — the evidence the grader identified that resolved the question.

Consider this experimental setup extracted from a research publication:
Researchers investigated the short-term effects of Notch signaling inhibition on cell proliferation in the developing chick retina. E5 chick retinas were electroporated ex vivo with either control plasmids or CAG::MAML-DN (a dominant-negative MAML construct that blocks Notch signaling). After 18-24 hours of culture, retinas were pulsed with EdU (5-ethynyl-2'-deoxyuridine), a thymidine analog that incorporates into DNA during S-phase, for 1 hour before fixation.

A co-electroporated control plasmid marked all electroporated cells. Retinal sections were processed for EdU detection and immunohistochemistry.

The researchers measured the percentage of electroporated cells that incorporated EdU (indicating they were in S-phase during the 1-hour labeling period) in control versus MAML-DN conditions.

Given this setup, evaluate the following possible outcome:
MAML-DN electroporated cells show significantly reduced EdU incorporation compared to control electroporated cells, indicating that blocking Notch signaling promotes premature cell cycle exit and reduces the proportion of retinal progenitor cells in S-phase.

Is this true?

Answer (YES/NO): NO